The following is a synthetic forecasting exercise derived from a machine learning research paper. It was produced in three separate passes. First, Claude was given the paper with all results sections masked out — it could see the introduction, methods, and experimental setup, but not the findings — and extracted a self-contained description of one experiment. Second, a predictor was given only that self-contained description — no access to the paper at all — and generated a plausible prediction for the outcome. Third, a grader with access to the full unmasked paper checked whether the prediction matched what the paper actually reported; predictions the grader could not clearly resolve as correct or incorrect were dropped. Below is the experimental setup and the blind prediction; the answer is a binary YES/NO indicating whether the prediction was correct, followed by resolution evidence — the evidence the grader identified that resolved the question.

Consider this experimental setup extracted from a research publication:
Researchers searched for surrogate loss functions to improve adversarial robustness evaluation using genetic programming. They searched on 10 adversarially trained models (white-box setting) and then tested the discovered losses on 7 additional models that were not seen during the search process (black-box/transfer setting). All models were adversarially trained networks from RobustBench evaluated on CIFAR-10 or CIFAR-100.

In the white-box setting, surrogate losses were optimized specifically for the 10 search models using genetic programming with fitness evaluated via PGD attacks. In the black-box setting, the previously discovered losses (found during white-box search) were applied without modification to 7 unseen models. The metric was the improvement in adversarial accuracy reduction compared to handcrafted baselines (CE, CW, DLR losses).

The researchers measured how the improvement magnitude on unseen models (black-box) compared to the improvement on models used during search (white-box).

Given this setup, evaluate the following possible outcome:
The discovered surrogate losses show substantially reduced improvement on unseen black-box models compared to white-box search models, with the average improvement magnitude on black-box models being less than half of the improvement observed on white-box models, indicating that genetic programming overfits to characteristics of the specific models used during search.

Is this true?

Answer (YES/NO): NO